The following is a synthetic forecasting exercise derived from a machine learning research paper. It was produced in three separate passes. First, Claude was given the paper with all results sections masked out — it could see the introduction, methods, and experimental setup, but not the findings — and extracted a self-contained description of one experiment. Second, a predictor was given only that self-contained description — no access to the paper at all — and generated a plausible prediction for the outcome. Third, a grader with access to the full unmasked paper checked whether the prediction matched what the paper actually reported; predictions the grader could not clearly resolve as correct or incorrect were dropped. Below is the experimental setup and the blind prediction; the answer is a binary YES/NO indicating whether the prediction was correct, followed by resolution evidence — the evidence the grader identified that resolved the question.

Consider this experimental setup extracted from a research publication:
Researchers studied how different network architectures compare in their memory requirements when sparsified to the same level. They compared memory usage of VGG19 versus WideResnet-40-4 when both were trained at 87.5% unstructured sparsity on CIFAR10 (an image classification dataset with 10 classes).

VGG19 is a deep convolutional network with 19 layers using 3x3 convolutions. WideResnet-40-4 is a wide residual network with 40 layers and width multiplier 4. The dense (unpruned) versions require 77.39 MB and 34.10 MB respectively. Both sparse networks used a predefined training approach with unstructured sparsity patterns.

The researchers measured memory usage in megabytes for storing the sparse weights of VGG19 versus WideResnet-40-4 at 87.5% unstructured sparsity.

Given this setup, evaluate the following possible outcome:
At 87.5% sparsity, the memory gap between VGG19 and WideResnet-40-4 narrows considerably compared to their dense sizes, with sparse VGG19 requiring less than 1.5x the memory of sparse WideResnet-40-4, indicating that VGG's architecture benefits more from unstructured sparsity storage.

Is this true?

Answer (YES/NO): NO